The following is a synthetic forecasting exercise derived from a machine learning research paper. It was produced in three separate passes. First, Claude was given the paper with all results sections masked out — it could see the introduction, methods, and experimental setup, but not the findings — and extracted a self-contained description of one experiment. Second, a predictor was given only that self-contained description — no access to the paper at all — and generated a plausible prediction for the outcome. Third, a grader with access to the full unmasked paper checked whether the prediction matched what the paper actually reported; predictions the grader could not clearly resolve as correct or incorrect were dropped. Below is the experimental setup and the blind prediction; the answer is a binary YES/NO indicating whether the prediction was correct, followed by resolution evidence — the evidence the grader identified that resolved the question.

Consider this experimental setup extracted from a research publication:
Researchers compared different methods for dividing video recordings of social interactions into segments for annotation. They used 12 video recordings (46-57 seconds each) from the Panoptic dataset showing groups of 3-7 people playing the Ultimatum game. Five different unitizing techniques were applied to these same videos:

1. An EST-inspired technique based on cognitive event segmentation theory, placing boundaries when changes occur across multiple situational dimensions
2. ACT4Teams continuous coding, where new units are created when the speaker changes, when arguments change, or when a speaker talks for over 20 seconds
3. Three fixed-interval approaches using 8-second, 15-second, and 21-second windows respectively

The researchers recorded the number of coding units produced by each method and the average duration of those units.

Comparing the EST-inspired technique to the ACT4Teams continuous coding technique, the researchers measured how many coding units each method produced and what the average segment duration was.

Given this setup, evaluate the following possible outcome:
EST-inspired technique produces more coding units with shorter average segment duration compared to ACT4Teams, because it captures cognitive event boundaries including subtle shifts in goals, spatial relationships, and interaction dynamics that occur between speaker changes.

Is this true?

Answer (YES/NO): NO